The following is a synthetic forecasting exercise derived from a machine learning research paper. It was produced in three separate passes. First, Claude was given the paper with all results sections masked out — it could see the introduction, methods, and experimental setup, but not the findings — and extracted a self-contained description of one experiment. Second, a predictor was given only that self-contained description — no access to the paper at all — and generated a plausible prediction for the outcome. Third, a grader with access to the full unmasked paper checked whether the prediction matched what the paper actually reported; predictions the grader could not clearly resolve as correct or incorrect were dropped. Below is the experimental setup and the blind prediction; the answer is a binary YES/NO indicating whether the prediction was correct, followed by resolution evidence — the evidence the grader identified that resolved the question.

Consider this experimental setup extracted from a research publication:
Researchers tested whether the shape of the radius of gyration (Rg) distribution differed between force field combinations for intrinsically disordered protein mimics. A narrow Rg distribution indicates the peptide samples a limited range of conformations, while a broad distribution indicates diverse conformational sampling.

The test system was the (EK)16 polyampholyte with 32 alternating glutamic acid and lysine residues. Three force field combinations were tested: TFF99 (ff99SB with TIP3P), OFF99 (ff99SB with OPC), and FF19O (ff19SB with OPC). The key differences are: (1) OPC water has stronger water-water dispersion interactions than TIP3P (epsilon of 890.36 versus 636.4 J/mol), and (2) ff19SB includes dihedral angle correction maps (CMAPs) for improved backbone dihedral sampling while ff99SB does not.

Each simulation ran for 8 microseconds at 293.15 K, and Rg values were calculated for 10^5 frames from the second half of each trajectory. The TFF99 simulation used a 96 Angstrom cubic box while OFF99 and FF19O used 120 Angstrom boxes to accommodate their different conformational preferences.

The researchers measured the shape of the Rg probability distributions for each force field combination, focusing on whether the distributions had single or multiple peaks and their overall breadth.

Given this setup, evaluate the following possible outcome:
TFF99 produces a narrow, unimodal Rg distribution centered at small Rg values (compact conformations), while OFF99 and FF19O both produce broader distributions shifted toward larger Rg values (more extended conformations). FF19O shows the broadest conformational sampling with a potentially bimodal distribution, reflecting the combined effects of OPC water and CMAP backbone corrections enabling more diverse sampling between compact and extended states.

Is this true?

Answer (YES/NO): NO